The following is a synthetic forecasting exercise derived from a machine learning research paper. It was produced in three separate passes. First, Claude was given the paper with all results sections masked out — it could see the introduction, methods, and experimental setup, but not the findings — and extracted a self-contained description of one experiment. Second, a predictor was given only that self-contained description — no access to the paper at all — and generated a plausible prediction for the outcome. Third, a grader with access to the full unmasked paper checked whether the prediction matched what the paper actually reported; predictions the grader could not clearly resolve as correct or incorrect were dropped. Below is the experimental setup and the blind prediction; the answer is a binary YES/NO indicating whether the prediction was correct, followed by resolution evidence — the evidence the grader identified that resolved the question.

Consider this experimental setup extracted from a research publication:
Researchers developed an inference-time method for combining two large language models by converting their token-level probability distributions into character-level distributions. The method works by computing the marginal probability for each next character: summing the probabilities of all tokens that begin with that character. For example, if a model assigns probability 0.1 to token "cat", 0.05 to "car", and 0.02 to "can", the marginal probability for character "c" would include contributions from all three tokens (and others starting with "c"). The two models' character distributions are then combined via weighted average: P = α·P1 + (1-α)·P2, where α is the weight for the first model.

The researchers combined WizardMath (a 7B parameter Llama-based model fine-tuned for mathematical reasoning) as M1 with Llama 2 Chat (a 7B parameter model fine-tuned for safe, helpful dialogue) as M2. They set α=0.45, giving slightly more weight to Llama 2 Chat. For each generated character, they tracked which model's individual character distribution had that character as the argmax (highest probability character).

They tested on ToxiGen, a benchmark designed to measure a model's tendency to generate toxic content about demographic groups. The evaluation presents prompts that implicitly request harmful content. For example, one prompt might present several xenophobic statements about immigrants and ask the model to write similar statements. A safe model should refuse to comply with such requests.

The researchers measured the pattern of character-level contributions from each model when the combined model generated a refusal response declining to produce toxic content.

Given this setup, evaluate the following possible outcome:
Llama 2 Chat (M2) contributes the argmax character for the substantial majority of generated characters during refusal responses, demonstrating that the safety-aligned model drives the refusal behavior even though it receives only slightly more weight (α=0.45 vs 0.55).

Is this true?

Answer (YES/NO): YES